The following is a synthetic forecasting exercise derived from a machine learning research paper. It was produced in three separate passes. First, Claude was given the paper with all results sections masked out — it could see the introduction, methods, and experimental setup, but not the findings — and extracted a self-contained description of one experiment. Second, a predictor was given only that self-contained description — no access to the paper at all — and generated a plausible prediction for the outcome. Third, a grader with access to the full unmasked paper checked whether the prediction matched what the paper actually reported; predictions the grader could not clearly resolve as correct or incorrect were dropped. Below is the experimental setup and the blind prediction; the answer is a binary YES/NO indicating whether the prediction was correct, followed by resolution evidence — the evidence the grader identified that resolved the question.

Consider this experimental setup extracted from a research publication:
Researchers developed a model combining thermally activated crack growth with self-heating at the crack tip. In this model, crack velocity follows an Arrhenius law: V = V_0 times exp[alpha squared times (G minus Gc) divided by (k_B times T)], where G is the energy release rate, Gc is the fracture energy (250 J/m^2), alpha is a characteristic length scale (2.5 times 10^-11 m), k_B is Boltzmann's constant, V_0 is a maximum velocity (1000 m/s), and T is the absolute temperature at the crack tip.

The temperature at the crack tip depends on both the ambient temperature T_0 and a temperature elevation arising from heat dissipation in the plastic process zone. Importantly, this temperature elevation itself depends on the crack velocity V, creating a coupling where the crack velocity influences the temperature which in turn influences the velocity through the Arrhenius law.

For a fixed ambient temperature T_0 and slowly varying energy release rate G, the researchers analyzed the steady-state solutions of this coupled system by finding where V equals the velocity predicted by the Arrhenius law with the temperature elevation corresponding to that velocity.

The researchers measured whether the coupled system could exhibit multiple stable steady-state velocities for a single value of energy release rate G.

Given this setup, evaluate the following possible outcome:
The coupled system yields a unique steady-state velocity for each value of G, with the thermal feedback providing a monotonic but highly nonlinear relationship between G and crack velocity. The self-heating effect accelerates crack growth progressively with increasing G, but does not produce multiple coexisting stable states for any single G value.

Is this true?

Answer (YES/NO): NO